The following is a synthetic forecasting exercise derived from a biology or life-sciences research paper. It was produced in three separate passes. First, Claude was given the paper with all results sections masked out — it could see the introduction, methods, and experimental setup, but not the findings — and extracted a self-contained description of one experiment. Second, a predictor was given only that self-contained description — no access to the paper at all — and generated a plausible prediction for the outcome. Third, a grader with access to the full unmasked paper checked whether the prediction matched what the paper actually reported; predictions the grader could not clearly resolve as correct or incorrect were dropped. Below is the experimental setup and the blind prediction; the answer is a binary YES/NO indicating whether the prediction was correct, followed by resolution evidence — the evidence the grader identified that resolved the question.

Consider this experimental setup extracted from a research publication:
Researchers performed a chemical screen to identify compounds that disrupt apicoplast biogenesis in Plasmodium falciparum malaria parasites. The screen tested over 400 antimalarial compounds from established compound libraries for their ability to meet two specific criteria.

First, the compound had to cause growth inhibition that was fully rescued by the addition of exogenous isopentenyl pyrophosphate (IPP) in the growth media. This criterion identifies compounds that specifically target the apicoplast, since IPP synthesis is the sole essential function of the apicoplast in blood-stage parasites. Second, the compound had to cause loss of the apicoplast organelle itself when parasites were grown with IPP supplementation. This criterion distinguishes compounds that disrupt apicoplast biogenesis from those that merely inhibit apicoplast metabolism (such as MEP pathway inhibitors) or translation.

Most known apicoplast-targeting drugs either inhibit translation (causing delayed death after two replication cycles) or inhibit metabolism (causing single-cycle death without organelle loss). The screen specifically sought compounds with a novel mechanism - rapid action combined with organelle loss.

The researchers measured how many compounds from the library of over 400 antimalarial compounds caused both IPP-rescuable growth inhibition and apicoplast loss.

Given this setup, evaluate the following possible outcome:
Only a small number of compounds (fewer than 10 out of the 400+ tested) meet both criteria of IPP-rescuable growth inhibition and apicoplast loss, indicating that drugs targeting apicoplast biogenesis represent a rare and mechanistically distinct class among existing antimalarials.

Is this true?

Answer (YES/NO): YES